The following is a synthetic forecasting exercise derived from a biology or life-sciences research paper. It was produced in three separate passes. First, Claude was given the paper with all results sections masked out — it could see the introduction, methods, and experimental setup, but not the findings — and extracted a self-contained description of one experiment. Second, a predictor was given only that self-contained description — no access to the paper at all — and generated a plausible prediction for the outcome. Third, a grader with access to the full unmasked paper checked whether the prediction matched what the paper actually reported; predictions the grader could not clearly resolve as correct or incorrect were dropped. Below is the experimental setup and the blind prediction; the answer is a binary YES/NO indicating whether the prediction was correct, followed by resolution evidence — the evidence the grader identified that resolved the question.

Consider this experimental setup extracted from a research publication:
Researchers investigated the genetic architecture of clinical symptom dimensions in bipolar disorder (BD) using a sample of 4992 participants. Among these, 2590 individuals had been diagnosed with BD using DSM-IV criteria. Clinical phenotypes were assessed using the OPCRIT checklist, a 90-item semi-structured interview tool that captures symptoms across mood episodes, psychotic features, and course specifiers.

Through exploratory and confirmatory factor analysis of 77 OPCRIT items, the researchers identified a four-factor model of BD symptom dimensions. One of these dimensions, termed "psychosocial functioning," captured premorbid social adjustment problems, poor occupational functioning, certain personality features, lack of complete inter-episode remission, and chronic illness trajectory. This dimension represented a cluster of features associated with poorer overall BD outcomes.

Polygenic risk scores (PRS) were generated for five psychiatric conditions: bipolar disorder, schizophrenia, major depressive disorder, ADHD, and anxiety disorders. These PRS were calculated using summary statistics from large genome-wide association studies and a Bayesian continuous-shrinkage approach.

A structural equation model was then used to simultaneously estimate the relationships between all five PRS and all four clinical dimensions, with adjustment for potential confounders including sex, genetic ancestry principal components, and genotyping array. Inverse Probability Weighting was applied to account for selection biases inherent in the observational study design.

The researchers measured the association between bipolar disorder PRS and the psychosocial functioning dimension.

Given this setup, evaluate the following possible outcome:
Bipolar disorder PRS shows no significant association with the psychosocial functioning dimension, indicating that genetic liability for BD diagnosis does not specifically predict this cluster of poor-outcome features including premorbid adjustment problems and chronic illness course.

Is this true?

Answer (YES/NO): NO